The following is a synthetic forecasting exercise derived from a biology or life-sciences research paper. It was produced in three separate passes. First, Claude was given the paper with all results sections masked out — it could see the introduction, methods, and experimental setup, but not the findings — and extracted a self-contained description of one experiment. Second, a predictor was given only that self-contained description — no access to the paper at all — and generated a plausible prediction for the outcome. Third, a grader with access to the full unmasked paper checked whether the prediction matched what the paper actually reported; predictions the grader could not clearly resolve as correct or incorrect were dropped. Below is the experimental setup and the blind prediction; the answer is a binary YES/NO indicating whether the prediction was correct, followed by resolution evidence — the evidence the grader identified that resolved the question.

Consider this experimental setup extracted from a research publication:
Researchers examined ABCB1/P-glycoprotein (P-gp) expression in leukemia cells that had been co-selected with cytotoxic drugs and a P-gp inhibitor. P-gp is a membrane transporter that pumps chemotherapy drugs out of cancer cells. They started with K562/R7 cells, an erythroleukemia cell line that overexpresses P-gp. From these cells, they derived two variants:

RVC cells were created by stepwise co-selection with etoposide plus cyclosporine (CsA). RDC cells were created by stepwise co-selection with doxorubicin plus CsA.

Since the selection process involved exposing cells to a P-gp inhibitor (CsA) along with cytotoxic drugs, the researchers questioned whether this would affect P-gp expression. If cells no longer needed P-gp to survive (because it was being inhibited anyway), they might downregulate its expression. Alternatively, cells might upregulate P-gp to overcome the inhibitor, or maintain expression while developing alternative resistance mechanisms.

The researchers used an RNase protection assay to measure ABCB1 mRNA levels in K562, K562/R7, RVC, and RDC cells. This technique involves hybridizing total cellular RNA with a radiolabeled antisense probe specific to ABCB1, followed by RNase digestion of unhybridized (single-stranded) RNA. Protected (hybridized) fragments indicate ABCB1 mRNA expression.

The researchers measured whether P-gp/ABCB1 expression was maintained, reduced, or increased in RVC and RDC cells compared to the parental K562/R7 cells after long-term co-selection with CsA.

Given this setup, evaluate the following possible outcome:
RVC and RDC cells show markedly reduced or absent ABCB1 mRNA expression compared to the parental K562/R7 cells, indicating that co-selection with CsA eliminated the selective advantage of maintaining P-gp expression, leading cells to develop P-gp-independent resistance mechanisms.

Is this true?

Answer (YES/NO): NO